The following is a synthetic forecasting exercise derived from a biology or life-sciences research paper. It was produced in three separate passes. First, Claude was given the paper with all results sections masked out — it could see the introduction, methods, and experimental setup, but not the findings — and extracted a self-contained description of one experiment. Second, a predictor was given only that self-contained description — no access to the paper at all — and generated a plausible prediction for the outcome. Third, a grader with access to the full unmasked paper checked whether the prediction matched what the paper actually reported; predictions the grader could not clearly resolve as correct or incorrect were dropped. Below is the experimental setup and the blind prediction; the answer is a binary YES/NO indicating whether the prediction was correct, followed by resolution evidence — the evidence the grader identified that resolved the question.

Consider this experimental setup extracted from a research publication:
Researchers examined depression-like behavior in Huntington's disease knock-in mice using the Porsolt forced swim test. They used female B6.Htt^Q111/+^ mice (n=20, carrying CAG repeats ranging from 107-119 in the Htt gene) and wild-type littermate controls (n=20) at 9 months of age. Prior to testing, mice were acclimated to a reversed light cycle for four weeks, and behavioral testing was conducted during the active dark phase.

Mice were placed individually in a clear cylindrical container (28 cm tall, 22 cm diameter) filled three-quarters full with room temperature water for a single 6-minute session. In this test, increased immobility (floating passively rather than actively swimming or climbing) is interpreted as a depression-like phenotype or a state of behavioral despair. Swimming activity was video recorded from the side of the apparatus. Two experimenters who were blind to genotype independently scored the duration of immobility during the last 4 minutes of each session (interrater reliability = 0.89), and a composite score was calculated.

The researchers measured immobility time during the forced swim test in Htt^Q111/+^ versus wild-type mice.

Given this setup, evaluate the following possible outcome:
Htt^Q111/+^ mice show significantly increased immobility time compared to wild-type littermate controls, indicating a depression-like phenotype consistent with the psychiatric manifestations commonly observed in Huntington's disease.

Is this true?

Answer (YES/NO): NO